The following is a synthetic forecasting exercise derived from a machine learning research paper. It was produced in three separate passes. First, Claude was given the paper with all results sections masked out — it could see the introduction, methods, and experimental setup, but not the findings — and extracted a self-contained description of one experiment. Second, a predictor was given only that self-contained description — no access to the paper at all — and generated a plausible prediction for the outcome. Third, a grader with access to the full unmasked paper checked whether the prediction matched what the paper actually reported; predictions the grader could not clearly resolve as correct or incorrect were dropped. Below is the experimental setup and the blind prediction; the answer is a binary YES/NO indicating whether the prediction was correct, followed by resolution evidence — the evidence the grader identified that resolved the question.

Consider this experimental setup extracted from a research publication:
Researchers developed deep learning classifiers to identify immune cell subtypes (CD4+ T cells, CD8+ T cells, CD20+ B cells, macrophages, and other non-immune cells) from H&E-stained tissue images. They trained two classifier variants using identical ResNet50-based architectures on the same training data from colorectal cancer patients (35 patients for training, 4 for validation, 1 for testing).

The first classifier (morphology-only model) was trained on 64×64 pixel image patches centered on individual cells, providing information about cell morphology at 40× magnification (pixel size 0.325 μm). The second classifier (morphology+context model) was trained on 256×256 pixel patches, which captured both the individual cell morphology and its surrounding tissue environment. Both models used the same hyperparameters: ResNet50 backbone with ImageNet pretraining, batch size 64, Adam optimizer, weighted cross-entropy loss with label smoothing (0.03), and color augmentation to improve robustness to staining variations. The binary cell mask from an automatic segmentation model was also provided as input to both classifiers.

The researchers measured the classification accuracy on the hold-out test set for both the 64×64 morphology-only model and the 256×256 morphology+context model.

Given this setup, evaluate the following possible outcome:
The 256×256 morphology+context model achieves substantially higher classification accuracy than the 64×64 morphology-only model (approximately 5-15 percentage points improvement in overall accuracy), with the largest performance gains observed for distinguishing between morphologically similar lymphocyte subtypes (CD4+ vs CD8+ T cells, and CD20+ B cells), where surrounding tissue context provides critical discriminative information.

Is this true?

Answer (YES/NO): NO